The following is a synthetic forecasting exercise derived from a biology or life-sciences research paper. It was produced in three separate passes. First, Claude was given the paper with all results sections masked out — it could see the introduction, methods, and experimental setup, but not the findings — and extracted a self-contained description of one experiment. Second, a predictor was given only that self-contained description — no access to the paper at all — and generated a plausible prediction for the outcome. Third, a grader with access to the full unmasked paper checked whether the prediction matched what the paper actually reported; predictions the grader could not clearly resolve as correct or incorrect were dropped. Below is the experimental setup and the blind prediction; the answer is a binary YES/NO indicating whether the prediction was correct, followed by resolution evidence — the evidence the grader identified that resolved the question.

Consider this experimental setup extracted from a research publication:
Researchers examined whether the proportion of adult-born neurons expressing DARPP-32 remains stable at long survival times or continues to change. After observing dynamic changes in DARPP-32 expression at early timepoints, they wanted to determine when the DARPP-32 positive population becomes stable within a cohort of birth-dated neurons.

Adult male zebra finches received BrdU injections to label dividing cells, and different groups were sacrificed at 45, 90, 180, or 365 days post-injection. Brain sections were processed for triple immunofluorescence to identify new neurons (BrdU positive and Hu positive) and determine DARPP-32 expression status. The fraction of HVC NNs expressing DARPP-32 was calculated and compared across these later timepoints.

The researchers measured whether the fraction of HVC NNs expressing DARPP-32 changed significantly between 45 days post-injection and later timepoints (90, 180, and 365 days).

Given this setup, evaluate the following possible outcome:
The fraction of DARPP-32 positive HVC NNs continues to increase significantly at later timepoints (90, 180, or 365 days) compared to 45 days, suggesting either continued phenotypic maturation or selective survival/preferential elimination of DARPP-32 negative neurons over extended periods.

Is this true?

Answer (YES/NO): NO